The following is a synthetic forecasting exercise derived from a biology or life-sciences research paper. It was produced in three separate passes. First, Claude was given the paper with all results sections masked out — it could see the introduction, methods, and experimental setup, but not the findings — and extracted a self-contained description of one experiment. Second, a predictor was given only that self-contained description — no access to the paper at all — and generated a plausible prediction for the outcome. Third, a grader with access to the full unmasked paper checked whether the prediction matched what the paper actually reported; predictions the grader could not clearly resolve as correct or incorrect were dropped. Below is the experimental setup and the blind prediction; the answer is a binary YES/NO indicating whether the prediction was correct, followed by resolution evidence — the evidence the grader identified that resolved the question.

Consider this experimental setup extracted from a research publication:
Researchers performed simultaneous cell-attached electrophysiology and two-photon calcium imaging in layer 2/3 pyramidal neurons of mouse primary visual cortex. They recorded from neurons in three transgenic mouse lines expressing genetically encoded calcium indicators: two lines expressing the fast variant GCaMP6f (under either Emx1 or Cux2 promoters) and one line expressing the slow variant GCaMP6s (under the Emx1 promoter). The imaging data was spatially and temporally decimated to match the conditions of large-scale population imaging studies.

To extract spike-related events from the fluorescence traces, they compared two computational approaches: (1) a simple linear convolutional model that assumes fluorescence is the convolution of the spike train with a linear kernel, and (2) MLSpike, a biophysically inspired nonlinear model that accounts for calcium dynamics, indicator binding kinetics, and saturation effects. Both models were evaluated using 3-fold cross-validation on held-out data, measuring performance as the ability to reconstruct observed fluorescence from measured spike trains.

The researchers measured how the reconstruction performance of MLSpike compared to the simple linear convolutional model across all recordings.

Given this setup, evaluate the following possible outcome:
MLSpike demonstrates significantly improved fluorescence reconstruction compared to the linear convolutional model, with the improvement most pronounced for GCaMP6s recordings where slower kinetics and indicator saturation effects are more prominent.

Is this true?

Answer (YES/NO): NO